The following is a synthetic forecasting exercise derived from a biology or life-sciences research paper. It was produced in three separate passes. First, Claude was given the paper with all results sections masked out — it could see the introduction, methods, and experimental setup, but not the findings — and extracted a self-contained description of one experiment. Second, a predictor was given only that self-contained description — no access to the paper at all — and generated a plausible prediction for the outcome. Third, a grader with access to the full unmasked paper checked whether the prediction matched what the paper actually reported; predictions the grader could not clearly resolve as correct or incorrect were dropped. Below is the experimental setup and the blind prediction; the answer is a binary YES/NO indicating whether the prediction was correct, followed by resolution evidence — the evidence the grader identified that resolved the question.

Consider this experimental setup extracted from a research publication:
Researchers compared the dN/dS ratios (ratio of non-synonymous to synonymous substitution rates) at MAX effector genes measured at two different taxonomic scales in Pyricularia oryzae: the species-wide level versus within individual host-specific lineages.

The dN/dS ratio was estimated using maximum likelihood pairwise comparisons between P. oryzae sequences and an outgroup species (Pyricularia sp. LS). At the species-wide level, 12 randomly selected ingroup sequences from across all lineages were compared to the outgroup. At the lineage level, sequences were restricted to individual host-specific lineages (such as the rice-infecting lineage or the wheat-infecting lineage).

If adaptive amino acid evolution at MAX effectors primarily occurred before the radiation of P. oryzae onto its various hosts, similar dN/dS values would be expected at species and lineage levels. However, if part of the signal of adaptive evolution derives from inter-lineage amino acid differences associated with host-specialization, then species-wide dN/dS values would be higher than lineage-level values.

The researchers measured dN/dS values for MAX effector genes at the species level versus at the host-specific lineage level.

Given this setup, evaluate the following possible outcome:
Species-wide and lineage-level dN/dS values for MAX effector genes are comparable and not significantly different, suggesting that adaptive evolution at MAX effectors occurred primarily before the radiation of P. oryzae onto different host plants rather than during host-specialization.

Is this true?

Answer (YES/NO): NO